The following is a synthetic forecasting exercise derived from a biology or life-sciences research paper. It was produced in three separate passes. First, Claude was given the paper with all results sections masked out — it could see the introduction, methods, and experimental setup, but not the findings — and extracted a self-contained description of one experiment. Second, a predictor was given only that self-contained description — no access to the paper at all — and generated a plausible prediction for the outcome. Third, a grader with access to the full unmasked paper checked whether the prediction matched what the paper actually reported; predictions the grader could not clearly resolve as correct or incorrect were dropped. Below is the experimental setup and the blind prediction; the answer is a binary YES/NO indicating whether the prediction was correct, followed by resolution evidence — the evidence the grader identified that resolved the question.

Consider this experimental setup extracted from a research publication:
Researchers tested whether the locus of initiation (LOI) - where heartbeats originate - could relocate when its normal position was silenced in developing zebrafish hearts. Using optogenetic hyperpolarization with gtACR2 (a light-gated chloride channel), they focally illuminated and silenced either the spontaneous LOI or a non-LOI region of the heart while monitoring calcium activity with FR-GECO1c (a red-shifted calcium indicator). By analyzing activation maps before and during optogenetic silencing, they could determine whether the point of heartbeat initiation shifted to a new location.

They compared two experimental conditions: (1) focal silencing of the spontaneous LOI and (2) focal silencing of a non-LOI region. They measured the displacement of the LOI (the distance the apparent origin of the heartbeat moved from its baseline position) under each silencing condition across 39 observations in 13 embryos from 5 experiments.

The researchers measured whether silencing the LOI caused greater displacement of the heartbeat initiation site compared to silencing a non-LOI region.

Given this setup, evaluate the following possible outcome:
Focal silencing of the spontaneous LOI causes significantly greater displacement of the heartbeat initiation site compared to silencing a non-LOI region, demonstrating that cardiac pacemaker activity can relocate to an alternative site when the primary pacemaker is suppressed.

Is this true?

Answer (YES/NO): YES